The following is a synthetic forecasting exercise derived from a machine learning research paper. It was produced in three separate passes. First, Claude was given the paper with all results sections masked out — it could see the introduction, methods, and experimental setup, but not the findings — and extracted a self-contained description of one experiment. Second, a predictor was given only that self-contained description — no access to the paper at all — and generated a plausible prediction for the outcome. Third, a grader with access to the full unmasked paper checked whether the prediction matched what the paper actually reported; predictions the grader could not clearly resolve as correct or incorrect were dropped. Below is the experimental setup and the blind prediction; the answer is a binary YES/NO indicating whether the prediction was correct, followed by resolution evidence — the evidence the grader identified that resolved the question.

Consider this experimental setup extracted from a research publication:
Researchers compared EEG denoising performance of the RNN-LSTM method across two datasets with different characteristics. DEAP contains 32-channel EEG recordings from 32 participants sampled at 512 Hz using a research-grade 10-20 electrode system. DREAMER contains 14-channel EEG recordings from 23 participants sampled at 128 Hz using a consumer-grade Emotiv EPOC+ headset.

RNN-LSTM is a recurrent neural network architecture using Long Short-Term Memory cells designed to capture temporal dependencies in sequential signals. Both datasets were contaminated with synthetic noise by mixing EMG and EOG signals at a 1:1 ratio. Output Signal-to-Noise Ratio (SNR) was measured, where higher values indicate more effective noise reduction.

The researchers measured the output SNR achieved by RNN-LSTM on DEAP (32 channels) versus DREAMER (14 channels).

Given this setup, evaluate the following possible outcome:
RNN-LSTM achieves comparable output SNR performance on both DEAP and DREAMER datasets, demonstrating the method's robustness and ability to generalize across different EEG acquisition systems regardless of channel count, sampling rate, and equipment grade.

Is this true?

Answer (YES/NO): NO